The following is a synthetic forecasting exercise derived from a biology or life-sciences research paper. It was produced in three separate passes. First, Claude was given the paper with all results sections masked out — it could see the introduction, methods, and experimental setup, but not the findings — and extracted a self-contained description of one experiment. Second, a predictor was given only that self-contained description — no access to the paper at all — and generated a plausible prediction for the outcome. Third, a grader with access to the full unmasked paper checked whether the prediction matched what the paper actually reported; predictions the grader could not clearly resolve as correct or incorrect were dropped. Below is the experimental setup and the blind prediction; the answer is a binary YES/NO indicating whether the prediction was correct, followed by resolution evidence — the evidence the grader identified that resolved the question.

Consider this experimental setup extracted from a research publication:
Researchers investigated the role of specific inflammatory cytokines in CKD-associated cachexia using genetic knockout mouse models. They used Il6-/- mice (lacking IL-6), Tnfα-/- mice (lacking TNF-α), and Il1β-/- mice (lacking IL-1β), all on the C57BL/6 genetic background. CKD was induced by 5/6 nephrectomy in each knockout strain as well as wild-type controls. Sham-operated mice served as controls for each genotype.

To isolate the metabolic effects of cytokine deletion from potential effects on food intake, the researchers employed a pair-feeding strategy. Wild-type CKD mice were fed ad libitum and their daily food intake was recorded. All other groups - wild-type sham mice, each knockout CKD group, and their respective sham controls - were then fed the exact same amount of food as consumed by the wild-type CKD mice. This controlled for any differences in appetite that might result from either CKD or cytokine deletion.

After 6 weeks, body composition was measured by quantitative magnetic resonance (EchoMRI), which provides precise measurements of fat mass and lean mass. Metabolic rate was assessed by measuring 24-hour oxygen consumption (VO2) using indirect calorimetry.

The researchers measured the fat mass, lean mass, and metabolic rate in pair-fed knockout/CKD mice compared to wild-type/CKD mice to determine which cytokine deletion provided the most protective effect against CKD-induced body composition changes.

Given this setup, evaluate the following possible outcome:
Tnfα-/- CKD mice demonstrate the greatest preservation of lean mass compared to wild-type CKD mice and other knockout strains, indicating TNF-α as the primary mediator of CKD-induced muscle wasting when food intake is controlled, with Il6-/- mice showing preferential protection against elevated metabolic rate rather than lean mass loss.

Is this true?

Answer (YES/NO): NO